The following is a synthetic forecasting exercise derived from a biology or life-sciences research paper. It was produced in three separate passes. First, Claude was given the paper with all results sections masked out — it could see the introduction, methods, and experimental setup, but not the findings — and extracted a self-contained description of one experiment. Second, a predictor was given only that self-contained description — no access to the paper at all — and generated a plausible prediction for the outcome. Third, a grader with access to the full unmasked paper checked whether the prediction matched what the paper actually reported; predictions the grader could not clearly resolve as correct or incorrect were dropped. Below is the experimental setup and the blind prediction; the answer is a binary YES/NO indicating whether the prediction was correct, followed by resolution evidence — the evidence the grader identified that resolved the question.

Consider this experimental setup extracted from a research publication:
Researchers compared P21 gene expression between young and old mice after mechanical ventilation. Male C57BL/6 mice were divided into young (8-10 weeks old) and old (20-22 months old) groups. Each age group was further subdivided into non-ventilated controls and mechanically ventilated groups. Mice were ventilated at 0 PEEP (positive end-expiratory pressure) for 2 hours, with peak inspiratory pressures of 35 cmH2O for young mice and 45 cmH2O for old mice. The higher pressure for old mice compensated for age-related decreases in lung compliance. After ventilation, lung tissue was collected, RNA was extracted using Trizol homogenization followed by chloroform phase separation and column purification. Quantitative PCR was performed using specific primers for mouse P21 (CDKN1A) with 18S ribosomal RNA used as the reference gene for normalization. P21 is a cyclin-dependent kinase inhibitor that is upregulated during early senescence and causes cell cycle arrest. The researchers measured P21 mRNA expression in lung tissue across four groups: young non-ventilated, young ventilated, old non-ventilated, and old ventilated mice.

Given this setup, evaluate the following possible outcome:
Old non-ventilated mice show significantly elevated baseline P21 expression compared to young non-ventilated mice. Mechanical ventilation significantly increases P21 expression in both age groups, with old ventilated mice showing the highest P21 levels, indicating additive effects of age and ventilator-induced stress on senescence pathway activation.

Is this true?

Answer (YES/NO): NO